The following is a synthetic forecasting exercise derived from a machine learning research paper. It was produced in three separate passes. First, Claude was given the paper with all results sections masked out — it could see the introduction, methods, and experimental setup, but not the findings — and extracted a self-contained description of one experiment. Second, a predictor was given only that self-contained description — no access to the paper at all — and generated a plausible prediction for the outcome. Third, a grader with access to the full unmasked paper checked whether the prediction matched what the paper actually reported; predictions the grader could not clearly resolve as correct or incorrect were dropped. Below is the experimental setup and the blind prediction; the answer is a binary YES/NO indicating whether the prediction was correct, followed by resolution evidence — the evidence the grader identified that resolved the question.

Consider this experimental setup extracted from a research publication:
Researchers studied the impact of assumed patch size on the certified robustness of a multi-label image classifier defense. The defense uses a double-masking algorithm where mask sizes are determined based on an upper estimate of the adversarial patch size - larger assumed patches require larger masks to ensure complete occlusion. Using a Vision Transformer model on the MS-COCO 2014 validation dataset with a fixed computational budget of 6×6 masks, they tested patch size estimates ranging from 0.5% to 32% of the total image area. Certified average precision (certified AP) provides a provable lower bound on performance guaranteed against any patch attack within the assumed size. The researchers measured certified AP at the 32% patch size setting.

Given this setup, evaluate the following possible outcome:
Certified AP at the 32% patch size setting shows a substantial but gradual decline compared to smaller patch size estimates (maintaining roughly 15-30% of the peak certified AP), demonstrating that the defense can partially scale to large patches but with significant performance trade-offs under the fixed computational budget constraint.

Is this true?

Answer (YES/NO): NO